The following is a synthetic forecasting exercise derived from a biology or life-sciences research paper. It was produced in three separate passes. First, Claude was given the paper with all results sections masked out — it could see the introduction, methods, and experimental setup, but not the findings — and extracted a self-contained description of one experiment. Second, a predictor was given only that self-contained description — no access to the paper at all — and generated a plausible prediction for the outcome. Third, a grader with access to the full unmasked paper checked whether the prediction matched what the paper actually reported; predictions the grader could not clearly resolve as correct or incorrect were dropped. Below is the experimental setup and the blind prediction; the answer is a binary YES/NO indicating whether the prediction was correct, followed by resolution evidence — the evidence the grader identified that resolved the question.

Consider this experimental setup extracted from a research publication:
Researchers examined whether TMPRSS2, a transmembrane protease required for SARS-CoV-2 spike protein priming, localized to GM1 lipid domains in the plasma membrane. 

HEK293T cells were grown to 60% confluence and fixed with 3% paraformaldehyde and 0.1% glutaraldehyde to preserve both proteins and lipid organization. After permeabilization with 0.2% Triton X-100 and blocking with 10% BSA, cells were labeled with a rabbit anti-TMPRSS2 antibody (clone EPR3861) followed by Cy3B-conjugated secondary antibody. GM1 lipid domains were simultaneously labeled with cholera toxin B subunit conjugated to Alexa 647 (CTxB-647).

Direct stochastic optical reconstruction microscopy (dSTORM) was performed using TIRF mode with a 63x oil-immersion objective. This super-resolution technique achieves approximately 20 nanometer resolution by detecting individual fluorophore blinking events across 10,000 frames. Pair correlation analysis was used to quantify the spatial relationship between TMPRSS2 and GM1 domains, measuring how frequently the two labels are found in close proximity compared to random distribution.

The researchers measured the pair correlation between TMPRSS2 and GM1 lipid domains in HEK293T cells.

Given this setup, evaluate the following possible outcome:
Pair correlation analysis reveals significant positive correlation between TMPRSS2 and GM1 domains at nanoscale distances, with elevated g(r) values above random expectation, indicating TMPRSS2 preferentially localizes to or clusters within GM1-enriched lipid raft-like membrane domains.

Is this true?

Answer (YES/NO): NO